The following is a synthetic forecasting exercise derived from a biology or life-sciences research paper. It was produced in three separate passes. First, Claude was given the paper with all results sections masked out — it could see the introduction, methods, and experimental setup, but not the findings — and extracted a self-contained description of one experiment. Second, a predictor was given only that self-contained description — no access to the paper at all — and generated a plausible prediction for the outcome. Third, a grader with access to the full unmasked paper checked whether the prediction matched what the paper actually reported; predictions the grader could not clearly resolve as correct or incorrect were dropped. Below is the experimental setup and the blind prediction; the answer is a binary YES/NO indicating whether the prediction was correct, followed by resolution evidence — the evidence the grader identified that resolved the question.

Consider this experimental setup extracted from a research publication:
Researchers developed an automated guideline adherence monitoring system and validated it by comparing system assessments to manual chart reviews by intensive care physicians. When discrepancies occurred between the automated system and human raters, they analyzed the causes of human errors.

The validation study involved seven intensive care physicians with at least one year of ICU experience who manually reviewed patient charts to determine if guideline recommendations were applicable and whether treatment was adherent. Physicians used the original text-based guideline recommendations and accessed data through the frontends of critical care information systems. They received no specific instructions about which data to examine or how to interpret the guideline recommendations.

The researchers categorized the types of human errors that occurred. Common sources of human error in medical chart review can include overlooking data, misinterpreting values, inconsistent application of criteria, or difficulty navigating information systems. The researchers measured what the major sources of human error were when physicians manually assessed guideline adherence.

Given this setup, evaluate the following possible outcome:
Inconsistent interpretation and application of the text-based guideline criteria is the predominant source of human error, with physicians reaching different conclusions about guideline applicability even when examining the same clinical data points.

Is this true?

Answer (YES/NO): NO